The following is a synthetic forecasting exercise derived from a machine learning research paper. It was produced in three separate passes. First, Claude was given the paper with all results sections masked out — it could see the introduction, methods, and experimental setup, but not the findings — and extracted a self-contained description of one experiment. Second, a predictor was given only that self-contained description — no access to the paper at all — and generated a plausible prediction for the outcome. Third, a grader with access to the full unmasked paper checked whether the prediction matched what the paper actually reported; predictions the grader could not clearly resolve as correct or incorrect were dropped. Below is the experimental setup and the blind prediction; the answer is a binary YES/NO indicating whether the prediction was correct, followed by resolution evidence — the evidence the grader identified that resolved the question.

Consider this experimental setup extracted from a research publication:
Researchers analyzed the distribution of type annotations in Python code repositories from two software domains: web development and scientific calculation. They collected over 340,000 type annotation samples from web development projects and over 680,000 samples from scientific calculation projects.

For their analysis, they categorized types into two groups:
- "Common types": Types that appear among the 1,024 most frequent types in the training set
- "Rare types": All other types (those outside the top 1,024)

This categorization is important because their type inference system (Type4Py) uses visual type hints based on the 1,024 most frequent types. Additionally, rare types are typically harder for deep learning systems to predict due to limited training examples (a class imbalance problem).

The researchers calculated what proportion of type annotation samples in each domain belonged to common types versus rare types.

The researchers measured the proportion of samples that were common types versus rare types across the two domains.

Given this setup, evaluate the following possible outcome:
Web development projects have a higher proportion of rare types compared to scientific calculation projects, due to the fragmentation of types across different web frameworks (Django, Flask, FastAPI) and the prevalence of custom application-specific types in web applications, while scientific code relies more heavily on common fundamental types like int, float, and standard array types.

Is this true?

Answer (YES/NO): YES